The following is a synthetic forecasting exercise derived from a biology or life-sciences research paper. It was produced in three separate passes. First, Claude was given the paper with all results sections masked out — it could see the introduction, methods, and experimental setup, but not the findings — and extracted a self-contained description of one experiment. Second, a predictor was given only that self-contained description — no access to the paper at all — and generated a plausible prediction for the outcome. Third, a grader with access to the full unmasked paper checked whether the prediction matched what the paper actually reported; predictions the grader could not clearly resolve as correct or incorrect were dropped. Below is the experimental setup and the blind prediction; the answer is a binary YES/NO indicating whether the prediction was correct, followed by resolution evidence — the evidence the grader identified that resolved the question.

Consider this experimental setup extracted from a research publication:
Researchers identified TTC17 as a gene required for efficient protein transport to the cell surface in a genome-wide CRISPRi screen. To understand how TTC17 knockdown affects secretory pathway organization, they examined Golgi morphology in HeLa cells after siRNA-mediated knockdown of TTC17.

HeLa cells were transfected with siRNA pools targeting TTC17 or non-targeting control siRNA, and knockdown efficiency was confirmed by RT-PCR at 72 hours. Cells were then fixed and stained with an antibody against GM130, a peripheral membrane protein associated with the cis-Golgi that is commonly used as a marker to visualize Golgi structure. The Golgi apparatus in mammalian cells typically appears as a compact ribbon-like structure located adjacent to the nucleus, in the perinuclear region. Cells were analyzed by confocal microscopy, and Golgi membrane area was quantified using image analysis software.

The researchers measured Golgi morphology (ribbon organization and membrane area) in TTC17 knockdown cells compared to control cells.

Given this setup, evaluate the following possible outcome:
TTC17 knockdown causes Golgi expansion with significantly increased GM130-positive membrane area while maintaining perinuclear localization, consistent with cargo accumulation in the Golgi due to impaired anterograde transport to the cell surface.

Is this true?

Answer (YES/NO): YES